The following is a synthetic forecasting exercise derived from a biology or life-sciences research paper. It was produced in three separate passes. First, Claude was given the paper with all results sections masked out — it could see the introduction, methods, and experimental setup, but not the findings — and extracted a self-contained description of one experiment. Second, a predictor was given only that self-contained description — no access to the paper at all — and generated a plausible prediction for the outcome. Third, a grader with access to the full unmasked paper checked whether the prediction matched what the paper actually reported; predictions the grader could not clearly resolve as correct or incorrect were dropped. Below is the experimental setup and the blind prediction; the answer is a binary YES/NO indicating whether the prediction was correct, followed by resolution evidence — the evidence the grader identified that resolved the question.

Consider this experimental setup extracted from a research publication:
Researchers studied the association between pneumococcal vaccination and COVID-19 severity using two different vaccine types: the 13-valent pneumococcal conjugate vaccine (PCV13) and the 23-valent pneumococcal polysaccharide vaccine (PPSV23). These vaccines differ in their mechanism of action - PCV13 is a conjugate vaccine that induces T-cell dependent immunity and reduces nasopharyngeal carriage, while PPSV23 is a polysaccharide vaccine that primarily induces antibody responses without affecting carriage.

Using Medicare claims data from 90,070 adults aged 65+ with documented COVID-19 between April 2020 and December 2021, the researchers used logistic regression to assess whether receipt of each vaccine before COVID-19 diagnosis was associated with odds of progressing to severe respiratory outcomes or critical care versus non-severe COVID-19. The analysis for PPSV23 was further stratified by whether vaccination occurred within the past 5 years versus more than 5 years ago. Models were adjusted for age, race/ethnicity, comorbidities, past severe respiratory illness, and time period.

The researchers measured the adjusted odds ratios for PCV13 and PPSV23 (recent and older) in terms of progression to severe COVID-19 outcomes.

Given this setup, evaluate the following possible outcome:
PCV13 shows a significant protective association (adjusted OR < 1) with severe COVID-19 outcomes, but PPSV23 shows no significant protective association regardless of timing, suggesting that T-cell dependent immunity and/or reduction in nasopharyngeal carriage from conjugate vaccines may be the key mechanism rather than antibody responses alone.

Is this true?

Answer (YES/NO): YES